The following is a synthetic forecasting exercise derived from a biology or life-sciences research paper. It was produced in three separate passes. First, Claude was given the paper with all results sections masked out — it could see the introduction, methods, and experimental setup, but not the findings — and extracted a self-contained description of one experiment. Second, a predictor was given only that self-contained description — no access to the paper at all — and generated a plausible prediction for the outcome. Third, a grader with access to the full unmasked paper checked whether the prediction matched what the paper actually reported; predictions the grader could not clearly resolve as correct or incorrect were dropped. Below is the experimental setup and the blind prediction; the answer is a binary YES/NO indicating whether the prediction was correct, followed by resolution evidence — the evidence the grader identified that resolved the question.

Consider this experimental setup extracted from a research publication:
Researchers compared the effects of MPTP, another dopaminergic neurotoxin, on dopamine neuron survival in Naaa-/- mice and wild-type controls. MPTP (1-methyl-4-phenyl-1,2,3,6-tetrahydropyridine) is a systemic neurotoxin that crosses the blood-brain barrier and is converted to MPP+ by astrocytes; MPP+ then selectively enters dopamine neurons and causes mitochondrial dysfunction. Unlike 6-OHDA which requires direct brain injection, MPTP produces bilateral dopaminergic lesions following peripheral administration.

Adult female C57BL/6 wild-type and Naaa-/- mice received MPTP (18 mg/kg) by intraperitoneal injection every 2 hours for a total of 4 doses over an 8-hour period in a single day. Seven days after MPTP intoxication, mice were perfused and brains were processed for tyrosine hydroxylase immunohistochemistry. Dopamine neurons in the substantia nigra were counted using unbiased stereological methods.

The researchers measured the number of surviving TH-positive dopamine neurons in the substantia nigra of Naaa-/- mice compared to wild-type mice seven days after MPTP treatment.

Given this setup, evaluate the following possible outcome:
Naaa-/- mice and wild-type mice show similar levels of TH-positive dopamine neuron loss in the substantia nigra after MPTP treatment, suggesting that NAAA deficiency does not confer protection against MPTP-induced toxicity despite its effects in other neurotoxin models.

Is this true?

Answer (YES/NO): NO